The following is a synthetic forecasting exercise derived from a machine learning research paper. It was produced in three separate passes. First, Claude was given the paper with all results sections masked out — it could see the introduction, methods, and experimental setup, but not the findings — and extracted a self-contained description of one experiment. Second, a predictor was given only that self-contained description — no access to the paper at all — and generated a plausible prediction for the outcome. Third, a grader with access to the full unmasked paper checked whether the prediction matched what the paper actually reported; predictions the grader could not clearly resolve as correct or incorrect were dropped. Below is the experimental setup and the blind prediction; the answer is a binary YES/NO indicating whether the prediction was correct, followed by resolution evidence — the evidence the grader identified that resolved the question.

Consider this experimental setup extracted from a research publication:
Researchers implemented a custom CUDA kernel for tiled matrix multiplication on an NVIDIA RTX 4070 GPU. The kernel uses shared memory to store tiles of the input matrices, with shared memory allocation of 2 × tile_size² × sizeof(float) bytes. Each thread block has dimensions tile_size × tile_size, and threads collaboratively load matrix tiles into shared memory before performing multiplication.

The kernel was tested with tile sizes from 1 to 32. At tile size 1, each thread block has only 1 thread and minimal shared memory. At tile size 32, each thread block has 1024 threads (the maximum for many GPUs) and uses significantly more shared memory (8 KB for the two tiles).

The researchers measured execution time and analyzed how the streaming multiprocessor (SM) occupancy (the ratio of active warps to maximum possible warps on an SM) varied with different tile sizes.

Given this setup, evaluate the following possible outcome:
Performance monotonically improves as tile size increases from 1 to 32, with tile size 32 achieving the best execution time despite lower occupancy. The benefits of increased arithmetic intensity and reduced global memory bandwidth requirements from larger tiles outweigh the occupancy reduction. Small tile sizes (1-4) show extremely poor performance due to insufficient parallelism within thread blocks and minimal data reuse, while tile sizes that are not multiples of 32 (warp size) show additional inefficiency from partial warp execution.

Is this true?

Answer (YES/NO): NO